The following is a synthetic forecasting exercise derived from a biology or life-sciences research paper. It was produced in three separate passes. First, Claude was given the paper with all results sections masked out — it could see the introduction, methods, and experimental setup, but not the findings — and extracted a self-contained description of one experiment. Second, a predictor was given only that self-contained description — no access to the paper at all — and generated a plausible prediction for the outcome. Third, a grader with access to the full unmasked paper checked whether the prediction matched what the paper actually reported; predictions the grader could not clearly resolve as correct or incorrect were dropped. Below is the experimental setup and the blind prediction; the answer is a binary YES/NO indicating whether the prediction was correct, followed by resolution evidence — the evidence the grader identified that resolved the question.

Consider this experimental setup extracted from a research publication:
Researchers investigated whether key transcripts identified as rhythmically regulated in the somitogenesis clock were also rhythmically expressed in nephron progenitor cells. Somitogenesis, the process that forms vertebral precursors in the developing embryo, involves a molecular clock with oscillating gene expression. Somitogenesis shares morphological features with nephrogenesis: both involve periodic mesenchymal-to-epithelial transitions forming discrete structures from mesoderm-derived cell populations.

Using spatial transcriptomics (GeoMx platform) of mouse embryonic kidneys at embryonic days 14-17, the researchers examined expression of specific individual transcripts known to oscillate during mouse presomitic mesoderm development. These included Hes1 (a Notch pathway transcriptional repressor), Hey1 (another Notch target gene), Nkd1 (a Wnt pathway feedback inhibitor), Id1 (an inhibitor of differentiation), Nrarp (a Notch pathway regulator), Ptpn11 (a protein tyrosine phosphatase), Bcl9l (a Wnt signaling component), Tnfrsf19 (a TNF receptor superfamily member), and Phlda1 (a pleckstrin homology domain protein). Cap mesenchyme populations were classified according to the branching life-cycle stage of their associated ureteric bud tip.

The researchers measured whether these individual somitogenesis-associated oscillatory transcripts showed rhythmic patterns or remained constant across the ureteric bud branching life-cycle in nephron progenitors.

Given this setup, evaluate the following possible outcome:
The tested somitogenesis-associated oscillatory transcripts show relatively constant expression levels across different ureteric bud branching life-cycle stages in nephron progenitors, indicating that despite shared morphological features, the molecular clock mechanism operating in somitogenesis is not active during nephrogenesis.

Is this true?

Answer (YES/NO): NO